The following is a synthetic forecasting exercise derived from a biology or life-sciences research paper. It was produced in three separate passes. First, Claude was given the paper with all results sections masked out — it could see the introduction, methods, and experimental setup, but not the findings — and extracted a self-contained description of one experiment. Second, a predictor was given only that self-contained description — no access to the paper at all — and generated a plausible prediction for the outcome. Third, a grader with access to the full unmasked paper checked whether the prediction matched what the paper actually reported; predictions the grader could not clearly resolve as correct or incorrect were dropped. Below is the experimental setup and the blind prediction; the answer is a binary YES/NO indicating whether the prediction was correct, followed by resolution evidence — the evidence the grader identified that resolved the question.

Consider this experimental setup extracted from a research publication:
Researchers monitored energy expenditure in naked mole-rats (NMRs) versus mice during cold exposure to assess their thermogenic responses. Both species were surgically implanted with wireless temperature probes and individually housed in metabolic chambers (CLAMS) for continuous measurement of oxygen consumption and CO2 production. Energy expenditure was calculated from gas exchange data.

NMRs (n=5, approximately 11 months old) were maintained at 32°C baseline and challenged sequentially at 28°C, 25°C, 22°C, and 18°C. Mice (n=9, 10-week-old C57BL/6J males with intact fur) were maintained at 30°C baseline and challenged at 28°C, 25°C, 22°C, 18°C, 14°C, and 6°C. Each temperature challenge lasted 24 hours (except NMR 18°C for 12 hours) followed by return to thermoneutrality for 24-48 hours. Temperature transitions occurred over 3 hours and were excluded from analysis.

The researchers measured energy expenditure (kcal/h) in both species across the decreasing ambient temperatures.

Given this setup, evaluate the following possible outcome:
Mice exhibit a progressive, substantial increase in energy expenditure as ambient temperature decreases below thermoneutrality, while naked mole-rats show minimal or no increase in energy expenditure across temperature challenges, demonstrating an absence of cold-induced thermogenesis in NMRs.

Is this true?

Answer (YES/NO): NO